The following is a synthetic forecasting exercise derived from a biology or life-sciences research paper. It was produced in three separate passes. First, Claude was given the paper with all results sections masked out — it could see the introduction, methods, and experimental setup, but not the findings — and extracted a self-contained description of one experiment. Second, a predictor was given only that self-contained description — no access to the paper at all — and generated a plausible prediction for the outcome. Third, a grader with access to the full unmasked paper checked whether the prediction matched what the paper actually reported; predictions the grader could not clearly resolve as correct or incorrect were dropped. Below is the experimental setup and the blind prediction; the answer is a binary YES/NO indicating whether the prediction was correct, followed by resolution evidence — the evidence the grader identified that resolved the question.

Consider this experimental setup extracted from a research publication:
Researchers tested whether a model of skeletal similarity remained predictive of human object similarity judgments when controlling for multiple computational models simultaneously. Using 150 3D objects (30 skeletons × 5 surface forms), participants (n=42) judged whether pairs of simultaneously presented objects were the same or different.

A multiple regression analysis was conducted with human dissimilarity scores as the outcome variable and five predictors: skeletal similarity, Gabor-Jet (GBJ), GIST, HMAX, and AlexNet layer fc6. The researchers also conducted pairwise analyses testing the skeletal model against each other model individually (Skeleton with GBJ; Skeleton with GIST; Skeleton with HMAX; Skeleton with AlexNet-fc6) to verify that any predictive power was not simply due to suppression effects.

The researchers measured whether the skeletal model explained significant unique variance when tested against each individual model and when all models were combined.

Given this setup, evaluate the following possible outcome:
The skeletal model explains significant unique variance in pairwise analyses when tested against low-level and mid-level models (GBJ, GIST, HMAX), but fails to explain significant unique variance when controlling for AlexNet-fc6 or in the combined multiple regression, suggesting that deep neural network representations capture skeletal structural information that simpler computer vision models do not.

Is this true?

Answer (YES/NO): NO